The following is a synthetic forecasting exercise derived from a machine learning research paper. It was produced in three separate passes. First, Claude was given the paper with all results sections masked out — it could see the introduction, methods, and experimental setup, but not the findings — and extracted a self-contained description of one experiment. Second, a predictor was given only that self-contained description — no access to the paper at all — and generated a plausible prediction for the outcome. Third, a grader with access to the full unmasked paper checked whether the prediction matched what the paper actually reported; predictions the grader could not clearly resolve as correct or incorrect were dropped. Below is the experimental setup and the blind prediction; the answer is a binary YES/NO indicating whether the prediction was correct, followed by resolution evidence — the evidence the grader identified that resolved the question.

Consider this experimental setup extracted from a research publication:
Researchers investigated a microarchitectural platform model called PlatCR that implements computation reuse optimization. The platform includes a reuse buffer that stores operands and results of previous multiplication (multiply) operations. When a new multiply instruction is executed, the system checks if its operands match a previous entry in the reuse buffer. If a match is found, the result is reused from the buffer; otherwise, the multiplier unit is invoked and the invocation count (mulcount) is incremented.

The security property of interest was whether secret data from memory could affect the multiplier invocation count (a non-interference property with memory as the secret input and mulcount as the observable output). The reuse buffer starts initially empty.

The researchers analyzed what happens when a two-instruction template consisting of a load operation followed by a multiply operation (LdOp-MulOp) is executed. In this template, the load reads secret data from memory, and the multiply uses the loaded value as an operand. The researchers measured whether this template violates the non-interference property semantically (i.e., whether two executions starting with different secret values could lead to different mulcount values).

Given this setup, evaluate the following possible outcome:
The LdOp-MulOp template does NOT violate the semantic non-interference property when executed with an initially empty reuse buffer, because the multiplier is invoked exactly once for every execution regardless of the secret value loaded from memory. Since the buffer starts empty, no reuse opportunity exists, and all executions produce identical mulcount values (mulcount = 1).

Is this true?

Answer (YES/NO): YES